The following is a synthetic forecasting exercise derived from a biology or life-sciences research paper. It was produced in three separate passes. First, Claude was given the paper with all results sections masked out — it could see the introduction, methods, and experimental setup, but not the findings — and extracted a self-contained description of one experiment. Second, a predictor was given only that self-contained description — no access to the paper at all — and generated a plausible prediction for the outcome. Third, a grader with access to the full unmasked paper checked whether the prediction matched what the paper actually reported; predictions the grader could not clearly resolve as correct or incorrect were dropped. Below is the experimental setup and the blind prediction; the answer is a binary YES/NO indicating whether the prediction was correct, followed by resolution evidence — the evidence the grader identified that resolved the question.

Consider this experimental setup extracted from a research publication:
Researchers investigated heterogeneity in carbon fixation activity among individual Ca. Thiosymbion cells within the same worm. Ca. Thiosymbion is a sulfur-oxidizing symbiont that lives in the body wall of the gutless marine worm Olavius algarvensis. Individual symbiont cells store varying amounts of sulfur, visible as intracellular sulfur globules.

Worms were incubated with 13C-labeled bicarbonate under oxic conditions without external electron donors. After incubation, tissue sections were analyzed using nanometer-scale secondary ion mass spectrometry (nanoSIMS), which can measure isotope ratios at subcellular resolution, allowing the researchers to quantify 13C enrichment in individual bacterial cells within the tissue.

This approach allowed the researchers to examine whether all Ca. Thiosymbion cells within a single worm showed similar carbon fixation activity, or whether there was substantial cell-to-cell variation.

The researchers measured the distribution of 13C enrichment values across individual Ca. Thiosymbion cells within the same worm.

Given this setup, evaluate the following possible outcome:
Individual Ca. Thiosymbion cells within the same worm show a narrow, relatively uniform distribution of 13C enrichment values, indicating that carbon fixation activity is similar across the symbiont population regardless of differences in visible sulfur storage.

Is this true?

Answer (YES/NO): NO